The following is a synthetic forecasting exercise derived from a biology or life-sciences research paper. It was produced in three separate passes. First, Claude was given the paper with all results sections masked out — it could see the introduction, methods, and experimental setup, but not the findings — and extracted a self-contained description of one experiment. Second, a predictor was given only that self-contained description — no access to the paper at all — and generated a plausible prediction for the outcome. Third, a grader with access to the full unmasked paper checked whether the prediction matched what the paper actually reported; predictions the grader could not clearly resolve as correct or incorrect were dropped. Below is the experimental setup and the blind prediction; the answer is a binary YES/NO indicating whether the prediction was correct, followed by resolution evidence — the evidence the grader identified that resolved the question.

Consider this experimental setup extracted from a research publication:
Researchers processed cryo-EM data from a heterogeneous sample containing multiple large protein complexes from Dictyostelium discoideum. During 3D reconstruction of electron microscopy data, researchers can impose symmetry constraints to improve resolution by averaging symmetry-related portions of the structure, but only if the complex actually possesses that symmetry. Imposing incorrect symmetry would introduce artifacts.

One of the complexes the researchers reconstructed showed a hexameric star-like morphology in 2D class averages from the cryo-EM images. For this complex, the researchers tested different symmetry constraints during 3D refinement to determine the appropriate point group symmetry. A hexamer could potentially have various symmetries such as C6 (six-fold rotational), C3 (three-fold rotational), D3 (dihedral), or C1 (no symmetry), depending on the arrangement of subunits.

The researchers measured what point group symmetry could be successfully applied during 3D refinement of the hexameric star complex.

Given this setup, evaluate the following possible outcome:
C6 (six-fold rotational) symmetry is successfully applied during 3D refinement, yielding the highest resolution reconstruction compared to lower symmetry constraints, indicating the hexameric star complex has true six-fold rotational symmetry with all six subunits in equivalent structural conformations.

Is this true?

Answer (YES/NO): NO